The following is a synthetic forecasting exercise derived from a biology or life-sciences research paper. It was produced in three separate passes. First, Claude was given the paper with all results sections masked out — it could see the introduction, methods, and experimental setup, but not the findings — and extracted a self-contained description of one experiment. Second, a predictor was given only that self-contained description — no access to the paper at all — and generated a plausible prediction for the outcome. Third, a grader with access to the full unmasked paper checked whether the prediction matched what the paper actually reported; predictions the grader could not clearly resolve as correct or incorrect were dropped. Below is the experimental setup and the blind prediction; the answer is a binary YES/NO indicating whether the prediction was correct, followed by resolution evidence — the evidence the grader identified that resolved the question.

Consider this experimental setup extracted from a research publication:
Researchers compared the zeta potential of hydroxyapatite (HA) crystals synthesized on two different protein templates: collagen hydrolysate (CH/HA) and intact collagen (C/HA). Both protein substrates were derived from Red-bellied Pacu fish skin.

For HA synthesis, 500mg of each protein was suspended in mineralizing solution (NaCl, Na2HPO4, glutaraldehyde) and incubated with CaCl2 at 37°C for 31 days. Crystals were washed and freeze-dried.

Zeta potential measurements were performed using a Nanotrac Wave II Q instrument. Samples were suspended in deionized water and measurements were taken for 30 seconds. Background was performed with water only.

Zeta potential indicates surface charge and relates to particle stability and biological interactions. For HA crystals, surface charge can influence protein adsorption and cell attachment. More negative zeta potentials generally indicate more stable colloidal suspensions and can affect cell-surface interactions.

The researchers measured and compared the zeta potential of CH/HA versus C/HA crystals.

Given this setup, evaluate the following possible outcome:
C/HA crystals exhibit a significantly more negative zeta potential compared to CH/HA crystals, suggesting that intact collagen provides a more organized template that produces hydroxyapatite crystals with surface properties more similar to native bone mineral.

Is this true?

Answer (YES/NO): NO